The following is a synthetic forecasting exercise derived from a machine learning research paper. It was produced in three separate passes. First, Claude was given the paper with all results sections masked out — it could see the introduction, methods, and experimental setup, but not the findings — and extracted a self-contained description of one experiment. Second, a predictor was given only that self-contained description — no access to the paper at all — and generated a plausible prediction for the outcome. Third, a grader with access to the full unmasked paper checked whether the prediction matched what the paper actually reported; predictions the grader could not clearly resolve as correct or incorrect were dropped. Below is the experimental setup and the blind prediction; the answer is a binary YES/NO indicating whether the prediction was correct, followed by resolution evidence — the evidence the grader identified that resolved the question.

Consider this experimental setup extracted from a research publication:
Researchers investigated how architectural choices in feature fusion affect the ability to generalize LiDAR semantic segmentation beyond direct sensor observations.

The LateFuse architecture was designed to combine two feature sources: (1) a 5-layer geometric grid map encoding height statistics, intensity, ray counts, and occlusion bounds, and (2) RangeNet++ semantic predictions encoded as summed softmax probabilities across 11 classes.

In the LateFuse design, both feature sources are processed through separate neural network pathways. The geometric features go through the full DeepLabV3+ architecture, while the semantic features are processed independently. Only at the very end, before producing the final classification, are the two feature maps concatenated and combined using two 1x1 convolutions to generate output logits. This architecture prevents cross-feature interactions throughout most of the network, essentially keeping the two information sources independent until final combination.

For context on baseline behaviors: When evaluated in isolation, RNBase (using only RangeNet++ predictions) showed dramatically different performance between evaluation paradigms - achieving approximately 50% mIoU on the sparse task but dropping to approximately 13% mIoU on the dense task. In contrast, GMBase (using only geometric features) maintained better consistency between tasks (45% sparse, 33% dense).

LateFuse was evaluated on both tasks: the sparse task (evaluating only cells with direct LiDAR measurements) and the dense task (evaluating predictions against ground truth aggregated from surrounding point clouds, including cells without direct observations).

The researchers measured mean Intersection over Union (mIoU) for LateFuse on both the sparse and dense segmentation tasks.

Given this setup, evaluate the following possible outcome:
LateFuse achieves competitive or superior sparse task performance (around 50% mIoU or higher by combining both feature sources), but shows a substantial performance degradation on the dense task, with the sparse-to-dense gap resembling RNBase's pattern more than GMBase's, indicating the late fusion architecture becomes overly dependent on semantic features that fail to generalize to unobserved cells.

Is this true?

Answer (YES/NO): NO